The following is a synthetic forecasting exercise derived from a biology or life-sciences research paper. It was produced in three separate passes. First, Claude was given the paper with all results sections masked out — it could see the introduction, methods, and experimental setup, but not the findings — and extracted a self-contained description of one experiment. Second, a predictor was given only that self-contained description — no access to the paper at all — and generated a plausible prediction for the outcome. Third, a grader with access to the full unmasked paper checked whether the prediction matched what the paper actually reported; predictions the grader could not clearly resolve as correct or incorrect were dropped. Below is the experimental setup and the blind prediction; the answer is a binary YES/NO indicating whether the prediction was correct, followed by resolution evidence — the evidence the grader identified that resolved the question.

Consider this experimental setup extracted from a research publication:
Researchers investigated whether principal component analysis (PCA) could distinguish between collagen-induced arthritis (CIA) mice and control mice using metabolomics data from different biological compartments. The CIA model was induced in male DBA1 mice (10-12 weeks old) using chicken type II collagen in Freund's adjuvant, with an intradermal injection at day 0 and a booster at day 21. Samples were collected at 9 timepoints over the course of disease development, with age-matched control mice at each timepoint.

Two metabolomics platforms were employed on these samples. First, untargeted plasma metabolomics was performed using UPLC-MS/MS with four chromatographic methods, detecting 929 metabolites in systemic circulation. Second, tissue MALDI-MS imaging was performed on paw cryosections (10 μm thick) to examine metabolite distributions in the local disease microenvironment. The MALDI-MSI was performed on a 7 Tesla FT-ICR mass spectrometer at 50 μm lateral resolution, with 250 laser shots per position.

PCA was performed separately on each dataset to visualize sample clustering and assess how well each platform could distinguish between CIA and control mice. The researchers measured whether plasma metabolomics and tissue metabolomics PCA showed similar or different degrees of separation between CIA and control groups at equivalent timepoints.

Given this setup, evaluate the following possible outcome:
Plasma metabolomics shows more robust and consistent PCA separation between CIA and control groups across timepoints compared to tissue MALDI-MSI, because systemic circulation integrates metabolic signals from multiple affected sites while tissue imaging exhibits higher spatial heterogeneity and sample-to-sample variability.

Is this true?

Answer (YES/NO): NO